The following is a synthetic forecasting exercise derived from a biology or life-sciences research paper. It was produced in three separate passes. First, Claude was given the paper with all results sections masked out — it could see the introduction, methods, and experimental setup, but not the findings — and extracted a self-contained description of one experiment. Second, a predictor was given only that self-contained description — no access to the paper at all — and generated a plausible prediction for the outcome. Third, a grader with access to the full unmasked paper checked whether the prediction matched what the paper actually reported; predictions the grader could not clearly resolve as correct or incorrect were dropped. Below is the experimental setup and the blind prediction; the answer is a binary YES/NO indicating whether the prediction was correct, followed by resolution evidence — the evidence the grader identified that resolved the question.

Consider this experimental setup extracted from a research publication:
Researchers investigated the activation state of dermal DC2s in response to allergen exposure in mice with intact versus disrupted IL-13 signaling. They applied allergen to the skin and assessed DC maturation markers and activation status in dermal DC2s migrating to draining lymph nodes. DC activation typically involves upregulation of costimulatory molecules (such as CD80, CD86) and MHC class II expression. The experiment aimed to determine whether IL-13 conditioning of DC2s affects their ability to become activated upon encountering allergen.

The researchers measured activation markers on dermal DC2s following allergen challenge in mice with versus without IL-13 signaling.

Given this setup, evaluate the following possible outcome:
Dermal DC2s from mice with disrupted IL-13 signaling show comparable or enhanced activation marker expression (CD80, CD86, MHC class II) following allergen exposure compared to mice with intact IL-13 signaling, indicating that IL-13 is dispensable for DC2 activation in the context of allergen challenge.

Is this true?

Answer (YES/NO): YES